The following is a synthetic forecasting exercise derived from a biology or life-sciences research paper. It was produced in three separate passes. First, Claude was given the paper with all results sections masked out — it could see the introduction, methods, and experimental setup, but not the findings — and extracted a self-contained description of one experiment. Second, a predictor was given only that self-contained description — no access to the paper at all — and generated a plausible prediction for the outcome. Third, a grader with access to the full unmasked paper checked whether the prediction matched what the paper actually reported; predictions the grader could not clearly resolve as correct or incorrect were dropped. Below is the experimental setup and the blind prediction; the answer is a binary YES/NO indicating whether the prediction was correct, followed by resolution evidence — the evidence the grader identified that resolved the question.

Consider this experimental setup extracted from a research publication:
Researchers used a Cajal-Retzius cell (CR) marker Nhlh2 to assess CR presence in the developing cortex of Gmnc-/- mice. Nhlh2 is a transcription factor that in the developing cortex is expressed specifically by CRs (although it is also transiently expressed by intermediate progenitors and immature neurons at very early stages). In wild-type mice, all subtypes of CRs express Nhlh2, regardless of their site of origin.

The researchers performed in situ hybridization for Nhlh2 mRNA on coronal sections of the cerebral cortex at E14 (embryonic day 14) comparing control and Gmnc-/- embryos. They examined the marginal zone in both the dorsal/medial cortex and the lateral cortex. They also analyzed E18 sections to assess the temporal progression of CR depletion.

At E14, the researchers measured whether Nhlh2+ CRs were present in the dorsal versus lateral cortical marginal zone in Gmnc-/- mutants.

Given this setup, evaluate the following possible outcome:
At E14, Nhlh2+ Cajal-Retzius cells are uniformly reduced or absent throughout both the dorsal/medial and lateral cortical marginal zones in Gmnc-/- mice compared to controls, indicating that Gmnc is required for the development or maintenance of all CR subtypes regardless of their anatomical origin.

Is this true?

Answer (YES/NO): NO